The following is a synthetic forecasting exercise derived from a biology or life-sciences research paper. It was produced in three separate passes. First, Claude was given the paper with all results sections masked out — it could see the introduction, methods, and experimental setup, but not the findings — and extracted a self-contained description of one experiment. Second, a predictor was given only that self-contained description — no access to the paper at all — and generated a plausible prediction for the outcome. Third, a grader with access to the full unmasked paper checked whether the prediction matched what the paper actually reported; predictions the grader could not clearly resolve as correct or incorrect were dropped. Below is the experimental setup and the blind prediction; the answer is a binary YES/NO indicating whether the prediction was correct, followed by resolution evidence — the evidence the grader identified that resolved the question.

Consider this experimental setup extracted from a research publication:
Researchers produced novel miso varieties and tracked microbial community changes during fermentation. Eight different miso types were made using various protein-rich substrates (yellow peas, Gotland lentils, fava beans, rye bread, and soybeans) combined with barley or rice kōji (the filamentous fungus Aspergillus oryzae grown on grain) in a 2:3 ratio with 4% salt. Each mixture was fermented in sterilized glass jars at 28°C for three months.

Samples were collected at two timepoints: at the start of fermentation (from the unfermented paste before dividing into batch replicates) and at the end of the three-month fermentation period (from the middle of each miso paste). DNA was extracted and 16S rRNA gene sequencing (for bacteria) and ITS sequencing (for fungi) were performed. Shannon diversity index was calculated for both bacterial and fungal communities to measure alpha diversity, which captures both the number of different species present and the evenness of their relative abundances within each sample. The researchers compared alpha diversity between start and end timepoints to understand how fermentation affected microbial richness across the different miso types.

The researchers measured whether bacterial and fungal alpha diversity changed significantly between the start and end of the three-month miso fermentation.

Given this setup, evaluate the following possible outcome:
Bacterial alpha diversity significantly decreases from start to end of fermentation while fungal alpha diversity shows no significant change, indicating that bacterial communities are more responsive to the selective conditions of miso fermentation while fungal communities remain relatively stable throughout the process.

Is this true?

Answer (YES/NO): NO